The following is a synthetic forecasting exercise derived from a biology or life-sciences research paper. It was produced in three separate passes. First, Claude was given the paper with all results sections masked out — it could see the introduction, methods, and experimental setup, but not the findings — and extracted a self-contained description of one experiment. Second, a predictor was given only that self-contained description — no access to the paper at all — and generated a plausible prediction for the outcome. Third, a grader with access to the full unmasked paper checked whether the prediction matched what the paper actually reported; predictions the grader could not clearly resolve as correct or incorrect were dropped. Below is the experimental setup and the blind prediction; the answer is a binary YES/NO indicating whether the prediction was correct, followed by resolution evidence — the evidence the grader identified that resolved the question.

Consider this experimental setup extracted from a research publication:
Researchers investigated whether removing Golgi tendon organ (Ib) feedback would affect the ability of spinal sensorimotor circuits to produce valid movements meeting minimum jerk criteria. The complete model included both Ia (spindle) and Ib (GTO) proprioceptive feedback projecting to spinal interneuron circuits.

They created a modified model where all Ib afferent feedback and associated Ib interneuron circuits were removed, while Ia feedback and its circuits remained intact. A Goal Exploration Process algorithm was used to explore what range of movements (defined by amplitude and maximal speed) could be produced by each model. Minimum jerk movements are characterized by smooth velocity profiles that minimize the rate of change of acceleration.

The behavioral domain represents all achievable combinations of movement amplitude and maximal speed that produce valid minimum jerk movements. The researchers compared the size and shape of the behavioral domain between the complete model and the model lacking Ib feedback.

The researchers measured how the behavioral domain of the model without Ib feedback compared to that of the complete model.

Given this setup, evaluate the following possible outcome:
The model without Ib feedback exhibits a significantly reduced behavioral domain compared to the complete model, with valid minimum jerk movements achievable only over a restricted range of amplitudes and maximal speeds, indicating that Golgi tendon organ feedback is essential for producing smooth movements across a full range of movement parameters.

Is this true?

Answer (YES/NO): NO